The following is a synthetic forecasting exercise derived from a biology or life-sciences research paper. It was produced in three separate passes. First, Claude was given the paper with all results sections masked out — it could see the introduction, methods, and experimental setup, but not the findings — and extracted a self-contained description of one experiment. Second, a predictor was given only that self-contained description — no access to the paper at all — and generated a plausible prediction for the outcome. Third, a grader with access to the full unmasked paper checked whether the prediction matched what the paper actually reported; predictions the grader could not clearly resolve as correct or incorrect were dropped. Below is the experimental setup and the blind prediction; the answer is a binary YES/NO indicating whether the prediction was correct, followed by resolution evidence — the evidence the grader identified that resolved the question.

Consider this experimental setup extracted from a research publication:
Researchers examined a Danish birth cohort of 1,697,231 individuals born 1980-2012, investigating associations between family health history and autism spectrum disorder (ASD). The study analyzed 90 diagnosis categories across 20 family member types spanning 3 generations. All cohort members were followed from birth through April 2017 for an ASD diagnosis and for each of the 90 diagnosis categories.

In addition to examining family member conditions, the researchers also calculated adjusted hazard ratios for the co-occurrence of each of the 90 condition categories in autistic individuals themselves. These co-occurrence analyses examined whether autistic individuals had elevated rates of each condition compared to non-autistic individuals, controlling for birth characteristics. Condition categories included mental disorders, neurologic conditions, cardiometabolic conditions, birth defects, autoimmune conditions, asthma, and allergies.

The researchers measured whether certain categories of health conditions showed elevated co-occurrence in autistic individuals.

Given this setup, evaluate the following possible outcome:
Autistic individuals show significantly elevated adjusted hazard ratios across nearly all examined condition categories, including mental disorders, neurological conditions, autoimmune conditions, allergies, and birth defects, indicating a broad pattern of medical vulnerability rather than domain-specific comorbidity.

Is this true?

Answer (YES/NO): NO